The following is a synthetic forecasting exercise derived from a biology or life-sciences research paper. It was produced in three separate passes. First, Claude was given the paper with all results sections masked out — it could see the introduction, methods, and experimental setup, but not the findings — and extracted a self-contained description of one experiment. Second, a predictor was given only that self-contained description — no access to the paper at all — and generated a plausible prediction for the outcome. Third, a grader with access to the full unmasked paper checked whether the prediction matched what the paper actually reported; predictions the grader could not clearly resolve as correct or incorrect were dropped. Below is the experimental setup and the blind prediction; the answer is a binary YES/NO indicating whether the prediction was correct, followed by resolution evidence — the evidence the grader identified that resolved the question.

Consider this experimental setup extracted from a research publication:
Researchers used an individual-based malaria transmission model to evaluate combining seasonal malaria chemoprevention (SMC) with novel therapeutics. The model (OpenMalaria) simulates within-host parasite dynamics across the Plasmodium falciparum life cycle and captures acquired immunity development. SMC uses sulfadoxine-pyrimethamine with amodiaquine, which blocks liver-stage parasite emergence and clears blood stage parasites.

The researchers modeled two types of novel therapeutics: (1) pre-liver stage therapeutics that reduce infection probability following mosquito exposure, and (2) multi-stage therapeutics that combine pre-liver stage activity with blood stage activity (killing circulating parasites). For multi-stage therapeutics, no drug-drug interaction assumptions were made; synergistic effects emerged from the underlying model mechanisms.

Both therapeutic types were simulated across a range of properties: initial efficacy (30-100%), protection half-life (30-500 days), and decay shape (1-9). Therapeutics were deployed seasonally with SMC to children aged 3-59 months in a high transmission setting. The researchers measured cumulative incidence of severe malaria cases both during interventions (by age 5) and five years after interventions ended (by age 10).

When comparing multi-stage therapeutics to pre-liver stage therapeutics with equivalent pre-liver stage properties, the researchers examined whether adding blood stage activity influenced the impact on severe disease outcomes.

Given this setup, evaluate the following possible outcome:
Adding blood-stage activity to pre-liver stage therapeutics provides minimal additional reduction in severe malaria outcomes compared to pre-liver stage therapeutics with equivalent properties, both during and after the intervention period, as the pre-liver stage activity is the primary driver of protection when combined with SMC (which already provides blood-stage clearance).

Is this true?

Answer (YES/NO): NO